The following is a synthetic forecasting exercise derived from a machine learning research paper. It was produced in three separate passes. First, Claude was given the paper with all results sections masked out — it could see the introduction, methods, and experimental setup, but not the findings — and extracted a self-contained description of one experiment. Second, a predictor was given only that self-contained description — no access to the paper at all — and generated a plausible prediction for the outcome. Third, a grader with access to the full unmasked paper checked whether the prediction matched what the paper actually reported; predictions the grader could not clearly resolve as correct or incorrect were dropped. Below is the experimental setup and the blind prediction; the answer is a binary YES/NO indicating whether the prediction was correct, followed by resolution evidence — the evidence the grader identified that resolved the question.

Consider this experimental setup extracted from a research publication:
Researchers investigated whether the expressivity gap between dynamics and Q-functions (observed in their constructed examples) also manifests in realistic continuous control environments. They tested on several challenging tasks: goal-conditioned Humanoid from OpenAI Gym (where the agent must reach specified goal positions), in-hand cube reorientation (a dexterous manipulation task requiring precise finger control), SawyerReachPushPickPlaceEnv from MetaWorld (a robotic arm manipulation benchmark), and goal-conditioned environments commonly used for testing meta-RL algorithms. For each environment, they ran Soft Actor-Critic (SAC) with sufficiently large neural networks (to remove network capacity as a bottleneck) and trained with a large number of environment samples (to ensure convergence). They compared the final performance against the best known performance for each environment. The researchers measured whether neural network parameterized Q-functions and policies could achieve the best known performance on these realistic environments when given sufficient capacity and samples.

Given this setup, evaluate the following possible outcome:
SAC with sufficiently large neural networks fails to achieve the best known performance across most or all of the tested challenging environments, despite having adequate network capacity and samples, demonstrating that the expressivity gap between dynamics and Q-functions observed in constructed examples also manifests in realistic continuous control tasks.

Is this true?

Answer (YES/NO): NO